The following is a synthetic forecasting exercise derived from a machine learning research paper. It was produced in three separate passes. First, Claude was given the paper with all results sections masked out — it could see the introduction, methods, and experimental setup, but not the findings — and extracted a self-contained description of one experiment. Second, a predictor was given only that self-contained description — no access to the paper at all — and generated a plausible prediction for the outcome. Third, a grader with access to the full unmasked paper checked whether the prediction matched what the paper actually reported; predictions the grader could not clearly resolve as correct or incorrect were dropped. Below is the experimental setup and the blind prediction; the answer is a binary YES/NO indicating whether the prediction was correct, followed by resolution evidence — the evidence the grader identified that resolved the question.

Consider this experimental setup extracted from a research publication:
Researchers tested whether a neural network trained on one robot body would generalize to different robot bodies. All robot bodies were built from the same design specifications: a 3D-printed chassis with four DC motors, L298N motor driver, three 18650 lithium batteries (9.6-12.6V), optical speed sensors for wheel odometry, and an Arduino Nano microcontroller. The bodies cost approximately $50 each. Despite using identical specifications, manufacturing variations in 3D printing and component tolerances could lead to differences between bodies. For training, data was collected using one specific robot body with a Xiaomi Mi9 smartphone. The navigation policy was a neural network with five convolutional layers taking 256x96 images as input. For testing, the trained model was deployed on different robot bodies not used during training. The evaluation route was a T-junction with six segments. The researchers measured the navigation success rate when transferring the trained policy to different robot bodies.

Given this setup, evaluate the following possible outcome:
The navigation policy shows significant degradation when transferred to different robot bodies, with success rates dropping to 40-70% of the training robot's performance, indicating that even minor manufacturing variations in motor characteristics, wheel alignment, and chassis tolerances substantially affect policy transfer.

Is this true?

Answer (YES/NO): NO